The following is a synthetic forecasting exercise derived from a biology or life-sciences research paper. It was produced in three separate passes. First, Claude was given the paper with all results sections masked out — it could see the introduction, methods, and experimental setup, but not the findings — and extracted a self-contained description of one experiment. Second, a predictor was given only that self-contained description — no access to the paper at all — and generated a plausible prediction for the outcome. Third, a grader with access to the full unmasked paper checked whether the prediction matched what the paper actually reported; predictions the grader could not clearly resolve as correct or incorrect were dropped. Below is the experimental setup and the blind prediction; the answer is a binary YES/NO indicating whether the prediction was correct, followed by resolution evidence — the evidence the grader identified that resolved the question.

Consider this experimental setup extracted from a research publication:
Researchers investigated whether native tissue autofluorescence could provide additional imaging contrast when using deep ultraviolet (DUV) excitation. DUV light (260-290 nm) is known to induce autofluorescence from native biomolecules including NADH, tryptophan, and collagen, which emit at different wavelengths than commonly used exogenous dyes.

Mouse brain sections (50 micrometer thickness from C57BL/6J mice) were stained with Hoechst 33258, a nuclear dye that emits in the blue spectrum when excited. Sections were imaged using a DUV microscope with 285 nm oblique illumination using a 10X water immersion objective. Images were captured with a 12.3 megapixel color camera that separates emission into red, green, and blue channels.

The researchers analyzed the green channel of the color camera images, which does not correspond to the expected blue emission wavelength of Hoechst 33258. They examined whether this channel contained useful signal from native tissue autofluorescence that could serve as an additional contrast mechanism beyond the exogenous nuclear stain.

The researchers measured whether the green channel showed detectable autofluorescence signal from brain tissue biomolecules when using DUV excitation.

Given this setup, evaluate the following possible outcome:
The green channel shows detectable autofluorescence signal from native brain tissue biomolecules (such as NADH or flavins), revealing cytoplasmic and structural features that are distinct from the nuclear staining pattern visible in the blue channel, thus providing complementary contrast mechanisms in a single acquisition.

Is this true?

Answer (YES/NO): NO